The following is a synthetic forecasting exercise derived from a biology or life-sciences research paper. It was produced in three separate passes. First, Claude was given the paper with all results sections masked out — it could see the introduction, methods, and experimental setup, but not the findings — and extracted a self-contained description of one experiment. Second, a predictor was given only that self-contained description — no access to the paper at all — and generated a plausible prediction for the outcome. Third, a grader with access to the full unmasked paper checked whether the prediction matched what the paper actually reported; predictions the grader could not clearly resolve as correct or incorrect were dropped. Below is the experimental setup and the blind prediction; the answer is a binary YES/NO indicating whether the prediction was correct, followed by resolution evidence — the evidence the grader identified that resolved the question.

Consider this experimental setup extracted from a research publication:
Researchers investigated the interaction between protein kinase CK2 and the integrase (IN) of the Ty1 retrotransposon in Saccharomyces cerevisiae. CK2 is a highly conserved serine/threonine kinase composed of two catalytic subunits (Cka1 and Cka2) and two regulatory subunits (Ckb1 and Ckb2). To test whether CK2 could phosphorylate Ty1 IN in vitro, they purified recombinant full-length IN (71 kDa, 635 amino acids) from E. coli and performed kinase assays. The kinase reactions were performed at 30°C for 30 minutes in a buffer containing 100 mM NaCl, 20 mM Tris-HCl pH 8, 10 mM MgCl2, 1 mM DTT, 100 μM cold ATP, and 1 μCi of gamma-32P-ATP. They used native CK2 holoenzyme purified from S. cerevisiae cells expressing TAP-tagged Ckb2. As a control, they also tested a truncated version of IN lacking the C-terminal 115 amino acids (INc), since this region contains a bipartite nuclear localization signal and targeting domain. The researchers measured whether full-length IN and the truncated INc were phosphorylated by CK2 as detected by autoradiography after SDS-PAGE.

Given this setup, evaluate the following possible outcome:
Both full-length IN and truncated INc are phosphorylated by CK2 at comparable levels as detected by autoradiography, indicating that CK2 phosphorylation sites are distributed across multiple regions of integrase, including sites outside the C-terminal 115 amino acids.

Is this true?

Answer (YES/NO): NO